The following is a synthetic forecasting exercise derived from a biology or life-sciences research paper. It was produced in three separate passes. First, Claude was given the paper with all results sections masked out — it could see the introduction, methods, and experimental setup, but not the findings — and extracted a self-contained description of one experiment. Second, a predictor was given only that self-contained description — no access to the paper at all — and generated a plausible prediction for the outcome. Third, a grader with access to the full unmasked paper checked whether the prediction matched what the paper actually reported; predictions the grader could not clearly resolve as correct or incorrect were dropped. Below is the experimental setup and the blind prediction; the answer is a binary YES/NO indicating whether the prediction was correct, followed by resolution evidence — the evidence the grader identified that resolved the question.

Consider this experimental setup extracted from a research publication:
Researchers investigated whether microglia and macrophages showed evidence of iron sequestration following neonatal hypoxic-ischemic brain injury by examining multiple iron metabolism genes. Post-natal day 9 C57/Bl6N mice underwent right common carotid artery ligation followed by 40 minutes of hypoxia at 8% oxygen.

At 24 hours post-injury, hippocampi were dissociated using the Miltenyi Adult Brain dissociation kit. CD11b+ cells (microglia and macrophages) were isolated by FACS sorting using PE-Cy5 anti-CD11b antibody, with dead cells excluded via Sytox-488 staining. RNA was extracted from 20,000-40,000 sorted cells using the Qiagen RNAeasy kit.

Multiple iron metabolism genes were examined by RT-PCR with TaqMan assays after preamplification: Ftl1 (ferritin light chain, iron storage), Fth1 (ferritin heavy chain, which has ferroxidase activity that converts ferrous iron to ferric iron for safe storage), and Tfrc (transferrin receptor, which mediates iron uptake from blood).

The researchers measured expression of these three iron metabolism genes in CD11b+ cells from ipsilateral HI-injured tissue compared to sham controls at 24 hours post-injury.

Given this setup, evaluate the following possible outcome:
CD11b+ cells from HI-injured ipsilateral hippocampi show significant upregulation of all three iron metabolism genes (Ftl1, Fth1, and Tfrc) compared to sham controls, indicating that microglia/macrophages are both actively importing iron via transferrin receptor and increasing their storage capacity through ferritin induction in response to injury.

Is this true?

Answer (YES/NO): NO